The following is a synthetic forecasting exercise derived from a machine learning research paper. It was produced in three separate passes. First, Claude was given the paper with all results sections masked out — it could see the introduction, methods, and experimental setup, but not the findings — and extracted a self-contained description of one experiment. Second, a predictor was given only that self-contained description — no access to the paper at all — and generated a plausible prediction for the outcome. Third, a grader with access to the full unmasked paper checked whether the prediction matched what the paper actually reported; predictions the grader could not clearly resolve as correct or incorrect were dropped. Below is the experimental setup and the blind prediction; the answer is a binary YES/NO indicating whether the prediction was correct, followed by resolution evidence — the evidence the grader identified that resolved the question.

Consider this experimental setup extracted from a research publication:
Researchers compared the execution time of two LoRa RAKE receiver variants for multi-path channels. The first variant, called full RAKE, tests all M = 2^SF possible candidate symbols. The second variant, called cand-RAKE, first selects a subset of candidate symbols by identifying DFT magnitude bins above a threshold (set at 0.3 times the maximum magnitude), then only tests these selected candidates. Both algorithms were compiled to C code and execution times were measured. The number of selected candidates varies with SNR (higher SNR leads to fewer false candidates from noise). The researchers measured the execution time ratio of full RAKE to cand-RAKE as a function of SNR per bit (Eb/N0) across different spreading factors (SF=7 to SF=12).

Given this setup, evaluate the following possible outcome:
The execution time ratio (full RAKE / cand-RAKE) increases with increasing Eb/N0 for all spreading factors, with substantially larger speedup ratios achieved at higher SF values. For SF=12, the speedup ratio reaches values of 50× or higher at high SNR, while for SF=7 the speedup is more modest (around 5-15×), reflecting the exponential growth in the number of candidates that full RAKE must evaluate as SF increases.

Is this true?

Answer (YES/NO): NO